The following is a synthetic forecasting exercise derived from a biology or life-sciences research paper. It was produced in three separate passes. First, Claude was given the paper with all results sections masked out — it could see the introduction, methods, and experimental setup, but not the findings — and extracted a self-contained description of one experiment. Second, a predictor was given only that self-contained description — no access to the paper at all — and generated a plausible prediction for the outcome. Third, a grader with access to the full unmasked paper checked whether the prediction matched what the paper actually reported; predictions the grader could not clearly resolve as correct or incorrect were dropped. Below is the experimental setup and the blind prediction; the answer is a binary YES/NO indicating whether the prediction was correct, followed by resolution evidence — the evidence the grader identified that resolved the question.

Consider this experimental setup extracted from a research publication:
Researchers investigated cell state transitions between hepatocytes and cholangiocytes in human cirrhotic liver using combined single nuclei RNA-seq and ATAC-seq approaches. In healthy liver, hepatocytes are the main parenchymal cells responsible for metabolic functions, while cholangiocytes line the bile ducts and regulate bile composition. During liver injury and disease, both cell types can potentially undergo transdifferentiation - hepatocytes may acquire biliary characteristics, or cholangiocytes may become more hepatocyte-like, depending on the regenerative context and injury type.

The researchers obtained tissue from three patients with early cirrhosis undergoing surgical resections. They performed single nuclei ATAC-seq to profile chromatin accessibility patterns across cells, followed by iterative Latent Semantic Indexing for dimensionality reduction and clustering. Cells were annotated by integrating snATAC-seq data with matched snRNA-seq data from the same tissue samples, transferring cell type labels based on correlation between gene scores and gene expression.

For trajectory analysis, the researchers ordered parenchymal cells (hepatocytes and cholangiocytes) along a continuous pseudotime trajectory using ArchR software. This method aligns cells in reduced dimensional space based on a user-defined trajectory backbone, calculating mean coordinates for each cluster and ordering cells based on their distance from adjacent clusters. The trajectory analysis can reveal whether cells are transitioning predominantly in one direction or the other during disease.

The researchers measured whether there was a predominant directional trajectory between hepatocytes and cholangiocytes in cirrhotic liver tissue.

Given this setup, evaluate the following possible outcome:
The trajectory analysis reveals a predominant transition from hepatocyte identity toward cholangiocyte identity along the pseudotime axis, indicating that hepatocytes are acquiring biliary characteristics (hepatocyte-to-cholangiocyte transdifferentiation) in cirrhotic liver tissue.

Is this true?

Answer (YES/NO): YES